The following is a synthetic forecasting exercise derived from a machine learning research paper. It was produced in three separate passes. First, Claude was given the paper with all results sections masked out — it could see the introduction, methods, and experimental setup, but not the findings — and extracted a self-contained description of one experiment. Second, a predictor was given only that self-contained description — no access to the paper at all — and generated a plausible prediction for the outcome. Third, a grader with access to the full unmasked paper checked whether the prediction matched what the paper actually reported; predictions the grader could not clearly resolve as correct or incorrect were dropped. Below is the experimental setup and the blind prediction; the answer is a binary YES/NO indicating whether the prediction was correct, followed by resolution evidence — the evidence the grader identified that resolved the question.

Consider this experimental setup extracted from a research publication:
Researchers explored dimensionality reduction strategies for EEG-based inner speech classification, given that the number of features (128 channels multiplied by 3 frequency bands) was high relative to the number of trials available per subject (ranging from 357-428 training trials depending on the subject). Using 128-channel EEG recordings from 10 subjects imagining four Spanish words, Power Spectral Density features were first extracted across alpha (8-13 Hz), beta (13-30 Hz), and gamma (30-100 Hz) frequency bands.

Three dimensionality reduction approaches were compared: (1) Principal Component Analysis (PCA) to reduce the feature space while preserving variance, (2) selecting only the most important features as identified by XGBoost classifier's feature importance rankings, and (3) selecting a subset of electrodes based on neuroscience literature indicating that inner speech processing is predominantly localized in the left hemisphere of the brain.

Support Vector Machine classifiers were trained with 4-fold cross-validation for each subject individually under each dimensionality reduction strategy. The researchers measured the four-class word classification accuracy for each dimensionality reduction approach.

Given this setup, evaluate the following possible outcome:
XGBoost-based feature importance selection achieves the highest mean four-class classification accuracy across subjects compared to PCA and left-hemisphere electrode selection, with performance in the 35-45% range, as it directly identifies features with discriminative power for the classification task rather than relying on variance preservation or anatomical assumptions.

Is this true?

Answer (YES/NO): NO